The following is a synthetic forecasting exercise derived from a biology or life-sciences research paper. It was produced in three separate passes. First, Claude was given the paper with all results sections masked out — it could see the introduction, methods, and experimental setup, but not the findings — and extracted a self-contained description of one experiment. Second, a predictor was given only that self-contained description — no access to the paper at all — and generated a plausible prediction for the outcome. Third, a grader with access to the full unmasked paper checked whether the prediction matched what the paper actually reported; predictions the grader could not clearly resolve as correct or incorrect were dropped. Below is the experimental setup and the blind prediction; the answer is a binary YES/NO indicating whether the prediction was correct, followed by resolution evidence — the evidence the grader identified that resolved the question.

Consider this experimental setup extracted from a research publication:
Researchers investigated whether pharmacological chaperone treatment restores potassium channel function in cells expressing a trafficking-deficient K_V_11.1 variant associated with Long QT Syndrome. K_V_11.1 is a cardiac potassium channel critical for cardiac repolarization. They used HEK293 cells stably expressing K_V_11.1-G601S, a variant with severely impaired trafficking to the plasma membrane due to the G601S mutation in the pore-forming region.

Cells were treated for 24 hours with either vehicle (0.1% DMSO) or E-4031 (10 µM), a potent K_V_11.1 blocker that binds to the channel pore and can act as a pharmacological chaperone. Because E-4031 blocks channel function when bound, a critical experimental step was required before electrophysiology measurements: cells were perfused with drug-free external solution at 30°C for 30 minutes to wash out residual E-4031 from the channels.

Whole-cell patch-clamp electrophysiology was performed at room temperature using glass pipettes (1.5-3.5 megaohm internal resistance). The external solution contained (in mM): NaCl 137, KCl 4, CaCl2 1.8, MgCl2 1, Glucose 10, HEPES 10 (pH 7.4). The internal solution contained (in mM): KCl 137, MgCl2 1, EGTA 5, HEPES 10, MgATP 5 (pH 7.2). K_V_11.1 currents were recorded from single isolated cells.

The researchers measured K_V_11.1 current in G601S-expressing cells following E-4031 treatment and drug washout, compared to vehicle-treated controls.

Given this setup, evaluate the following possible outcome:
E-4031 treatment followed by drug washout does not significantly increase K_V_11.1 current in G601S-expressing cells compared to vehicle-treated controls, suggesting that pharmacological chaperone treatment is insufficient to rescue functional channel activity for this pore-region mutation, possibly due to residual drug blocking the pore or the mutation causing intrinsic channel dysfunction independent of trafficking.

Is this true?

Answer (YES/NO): NO